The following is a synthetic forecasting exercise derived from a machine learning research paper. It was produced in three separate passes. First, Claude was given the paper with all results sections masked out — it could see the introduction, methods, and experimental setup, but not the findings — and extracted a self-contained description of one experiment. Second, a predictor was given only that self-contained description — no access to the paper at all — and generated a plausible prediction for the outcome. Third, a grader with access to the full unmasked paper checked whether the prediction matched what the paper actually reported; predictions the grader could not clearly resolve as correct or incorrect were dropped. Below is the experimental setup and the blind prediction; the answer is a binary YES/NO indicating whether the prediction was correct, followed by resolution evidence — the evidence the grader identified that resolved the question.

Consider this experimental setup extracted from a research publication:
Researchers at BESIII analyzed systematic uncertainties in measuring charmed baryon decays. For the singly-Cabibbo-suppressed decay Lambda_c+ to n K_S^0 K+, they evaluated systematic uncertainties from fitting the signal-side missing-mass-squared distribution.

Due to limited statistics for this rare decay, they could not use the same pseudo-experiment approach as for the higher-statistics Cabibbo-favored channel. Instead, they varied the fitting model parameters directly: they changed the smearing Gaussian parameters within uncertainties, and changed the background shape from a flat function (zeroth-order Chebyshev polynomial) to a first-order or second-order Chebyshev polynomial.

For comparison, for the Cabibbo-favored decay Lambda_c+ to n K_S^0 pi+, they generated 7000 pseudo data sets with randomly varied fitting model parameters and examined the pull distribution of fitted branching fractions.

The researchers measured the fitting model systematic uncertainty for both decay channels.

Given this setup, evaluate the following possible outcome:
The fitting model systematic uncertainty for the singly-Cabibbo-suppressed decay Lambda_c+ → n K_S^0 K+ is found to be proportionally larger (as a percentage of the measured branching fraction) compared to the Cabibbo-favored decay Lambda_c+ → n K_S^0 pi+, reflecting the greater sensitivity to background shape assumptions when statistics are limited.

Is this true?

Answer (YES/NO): YES